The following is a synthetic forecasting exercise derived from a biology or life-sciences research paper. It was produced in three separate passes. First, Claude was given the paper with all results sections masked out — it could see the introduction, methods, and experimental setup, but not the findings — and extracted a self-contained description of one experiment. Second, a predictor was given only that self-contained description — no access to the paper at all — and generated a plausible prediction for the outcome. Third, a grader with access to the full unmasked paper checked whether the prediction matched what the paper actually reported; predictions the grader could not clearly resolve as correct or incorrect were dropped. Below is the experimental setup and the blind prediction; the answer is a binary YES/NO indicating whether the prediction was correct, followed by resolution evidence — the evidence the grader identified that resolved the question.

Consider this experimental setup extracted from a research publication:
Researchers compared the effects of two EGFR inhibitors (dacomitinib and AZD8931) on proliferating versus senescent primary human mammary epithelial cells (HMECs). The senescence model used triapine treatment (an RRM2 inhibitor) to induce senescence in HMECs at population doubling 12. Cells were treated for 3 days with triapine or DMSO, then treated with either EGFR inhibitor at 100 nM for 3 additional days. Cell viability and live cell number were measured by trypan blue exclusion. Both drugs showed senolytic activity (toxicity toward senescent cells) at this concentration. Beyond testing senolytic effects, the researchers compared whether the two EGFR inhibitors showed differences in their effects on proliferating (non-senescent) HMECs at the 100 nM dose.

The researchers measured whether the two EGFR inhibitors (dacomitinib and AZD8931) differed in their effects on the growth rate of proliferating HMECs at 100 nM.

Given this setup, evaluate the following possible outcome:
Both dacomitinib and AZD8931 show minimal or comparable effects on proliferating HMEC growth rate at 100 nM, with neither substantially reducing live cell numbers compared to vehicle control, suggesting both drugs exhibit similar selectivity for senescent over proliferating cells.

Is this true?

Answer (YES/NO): NO